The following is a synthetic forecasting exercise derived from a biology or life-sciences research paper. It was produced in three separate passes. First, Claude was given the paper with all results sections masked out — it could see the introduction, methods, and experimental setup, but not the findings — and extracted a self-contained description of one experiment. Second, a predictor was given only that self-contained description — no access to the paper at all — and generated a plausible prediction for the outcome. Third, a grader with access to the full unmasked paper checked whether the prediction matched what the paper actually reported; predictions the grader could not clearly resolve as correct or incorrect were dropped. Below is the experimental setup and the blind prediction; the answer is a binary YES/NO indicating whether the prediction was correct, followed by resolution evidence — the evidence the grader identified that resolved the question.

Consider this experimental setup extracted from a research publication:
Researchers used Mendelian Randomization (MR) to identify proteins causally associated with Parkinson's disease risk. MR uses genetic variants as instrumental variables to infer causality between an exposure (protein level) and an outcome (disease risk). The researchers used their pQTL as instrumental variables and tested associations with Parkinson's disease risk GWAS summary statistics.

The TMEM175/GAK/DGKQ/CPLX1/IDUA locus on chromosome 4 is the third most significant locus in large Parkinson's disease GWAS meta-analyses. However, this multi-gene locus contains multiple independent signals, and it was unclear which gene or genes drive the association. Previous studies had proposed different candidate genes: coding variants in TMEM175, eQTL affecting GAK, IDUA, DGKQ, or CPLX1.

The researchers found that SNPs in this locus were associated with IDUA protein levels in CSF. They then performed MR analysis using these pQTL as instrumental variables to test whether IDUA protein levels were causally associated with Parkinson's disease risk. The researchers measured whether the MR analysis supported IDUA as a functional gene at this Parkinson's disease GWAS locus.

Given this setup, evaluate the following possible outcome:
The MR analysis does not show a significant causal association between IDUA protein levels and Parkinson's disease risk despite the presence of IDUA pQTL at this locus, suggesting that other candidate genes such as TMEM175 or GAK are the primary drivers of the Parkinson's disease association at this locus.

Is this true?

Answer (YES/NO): NO